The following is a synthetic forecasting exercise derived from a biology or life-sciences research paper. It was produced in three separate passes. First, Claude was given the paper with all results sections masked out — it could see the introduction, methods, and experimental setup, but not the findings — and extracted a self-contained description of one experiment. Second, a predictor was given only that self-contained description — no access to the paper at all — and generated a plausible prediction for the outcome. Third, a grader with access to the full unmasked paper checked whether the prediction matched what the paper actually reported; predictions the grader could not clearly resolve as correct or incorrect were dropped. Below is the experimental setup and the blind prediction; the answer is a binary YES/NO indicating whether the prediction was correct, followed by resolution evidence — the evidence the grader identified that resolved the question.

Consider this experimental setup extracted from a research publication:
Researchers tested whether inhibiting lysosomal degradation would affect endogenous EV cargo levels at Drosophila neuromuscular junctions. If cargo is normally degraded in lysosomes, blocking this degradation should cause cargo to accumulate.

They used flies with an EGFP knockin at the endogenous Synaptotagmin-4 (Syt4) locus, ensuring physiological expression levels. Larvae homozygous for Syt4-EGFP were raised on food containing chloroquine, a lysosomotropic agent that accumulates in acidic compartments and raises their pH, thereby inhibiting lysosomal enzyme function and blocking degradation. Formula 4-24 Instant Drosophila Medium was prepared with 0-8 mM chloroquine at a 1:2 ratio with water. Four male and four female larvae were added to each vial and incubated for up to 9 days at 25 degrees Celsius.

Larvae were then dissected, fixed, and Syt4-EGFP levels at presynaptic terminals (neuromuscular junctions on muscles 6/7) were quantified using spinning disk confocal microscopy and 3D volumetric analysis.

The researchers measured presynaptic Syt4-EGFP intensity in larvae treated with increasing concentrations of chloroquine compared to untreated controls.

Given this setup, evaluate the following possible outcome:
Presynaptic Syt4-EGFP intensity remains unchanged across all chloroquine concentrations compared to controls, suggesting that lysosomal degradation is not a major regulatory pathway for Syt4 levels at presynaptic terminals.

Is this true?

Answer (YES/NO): YES